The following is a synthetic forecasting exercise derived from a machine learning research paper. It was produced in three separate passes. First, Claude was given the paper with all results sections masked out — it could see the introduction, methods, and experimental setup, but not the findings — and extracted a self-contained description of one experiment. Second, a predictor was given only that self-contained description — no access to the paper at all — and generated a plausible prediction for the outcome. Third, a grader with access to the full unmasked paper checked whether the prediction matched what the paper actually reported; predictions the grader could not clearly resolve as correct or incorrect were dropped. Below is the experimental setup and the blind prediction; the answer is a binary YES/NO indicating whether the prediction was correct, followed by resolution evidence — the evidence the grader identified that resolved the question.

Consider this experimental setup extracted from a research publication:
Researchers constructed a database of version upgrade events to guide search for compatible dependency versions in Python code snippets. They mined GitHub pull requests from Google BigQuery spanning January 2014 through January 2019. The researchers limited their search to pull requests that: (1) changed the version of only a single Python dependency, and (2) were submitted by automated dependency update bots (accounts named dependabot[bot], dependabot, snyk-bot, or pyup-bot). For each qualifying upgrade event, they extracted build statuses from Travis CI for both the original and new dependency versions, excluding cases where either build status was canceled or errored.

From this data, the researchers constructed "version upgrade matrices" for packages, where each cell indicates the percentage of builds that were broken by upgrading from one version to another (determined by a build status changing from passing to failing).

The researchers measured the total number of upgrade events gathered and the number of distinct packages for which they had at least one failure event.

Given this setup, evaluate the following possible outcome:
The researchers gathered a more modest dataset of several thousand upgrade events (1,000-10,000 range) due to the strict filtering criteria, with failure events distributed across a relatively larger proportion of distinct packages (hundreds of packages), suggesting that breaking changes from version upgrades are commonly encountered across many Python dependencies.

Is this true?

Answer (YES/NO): NO